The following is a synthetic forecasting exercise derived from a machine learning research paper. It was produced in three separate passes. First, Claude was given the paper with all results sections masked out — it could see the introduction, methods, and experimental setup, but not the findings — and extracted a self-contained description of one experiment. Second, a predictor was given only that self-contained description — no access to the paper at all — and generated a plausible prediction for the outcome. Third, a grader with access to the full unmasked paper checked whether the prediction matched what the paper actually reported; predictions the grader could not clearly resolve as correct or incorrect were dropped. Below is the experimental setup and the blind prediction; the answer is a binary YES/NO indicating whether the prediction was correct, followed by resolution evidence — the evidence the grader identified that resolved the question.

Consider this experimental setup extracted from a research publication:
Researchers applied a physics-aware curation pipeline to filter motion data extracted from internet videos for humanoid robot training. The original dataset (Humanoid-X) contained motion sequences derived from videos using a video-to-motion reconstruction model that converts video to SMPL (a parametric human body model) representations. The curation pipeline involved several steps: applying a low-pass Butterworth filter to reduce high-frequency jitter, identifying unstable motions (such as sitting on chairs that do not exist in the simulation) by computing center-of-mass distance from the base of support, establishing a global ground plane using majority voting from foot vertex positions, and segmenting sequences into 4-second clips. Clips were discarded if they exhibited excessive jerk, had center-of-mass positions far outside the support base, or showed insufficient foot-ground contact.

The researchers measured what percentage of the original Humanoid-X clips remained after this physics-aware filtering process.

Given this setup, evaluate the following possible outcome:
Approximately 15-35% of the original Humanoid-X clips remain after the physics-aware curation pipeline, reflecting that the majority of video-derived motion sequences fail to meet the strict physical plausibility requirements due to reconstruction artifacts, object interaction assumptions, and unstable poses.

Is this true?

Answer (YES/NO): YES